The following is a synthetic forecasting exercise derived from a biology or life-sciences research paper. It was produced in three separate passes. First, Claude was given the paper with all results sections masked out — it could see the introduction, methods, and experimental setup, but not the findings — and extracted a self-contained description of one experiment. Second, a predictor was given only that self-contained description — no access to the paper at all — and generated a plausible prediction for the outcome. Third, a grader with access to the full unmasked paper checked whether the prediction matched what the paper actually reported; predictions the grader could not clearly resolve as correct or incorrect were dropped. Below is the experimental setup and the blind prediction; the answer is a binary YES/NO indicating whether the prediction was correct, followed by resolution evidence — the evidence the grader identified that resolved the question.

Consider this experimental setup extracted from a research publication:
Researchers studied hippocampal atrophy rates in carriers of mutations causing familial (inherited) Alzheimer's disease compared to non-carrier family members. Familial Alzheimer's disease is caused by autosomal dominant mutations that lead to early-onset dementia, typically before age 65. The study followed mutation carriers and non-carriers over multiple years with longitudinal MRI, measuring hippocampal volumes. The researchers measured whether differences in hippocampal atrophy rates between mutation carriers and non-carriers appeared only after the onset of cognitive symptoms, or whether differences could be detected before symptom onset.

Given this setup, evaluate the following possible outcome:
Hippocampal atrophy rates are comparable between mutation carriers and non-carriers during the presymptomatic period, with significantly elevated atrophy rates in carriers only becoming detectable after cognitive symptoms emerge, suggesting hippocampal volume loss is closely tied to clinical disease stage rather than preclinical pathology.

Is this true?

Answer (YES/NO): NO